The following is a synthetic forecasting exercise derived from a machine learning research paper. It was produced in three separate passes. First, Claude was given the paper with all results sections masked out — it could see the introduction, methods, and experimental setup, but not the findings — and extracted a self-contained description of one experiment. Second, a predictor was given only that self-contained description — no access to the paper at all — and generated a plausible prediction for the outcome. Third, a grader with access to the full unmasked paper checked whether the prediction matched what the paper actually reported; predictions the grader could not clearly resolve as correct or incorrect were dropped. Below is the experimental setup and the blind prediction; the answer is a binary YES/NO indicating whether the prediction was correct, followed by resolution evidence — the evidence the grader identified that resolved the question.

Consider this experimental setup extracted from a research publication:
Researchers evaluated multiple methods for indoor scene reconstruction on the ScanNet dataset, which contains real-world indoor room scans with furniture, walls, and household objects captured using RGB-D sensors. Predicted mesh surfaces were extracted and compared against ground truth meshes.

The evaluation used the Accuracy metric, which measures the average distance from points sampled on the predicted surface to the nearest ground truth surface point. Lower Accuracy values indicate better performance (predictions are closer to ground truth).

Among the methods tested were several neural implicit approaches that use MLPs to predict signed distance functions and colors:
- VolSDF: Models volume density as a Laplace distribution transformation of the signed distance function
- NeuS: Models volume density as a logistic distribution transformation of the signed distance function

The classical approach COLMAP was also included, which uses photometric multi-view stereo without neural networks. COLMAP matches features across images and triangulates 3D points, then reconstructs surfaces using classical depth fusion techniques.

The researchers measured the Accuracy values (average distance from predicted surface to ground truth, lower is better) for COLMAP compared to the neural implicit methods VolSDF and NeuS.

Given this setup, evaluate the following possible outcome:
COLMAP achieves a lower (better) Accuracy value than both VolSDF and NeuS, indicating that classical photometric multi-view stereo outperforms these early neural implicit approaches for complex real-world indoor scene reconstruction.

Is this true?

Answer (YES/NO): YES